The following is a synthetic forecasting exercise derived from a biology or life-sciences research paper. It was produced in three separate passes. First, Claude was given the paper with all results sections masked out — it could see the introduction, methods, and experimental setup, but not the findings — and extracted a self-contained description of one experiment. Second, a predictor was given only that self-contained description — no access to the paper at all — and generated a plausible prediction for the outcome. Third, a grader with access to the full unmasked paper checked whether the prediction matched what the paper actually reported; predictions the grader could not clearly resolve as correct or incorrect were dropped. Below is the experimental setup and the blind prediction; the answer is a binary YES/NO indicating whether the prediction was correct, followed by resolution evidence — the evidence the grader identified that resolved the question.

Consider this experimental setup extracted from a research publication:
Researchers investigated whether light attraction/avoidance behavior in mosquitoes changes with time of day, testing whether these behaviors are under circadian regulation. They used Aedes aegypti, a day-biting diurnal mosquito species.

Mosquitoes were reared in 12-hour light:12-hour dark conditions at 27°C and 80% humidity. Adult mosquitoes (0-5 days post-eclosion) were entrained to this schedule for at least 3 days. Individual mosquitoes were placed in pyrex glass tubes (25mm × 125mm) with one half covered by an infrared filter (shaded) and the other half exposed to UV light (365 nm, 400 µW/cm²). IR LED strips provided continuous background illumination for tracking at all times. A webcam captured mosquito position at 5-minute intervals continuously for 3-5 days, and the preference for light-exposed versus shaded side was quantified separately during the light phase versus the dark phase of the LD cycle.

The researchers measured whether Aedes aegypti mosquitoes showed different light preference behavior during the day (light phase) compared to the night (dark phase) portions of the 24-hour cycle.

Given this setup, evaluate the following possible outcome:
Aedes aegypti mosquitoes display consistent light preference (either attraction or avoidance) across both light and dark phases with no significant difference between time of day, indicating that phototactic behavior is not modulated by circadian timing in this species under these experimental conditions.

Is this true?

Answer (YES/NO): NO